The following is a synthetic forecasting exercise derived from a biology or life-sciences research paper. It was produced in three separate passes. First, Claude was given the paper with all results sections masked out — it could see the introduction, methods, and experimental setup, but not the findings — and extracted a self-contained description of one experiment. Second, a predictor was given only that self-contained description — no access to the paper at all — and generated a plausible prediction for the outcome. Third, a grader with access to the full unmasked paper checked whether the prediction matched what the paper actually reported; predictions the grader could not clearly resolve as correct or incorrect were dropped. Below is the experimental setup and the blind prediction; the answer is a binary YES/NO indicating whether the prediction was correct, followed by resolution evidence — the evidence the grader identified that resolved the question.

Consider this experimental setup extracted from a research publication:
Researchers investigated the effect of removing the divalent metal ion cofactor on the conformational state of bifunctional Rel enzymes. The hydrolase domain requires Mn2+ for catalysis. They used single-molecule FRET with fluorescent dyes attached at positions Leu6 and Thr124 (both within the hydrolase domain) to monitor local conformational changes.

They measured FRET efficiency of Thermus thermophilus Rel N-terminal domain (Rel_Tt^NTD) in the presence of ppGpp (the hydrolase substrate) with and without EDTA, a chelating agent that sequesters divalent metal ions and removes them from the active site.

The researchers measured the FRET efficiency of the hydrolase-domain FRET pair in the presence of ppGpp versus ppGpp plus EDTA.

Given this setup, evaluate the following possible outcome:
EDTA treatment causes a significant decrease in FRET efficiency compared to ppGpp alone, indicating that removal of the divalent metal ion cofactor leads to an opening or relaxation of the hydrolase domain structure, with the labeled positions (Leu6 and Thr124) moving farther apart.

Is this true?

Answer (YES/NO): NO